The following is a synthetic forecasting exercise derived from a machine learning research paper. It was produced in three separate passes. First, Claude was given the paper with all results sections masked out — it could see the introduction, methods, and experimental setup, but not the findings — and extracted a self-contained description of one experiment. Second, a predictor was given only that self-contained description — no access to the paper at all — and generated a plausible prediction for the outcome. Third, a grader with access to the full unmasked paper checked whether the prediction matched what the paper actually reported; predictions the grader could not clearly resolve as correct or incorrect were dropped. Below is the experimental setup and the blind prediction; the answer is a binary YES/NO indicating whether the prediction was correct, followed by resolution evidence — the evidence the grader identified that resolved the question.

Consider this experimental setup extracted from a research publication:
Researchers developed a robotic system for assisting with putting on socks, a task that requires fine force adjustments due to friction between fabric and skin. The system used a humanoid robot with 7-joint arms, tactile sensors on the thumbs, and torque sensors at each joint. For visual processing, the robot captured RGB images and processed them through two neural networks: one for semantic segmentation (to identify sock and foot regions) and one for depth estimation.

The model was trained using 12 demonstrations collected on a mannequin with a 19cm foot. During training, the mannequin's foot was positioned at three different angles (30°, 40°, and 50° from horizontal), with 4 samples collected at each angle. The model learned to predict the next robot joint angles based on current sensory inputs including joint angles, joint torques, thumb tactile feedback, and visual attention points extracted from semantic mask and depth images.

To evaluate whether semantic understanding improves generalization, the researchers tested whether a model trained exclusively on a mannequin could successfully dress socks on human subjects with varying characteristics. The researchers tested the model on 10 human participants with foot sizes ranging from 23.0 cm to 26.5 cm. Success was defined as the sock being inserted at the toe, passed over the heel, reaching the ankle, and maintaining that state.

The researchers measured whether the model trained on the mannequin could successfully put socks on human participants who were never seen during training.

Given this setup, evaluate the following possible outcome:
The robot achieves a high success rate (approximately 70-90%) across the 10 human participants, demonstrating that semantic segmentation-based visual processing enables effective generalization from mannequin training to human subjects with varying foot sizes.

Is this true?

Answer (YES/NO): YES